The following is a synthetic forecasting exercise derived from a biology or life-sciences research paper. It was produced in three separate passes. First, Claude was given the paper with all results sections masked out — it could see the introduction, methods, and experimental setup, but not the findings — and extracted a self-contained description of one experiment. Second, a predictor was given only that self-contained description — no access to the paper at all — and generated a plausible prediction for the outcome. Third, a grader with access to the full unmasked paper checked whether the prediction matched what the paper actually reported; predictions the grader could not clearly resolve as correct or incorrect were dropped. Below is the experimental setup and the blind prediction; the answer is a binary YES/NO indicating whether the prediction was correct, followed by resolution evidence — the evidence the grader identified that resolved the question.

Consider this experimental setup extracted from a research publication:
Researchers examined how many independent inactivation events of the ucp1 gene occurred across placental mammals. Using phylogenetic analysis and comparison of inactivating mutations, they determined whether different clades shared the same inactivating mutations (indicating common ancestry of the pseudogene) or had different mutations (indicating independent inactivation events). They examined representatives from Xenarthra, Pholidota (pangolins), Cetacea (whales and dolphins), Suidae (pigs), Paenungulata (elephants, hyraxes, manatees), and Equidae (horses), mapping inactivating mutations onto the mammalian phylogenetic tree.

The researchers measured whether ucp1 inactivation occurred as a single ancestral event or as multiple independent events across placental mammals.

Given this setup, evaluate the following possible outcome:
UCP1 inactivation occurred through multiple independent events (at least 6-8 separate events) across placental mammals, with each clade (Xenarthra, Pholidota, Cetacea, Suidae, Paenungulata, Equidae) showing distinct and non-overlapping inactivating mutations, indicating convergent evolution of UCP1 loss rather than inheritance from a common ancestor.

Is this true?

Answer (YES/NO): YES